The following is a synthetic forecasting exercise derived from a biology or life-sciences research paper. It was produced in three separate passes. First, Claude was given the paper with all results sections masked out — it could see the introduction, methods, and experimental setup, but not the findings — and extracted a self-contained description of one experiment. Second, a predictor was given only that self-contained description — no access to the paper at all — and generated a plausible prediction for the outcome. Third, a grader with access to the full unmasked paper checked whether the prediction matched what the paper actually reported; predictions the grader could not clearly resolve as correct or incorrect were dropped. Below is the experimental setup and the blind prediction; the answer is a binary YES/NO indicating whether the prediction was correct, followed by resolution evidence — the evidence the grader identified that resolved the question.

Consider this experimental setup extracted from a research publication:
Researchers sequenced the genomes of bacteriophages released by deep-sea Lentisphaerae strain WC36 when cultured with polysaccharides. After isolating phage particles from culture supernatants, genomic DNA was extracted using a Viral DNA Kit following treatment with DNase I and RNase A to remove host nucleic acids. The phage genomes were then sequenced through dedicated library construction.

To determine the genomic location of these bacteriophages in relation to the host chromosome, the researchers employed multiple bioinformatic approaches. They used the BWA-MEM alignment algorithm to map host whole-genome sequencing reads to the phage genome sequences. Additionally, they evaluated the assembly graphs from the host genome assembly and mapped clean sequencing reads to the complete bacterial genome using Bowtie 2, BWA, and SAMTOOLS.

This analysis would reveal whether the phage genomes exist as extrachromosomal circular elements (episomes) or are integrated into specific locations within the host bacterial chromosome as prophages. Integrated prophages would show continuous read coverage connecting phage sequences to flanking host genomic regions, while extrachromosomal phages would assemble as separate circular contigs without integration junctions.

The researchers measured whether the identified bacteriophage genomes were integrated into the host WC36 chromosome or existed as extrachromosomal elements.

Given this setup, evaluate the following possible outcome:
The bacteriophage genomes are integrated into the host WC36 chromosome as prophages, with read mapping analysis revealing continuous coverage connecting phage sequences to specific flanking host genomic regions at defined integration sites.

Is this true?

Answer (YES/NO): NO